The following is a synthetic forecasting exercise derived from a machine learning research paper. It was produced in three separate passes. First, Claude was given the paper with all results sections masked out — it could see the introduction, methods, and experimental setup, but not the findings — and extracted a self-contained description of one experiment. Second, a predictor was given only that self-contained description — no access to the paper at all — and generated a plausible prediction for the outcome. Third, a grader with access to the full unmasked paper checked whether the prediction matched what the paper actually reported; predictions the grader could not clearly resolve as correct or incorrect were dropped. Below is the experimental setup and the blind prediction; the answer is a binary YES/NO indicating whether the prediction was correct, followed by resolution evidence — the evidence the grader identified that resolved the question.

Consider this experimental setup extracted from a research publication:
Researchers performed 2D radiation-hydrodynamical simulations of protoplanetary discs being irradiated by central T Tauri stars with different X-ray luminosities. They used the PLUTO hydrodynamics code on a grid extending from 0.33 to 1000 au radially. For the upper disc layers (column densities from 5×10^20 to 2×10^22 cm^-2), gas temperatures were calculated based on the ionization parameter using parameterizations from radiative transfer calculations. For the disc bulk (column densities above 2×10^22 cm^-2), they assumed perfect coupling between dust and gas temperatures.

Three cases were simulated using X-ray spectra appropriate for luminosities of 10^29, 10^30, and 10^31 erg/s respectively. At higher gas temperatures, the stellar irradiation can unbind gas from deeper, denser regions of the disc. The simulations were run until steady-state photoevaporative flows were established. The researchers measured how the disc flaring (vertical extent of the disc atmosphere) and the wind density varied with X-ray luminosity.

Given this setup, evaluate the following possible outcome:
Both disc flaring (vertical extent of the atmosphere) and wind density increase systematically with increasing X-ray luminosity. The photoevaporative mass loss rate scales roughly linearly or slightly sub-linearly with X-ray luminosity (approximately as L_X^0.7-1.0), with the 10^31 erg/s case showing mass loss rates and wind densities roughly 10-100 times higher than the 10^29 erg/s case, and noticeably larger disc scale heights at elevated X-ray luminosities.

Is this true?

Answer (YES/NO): NO